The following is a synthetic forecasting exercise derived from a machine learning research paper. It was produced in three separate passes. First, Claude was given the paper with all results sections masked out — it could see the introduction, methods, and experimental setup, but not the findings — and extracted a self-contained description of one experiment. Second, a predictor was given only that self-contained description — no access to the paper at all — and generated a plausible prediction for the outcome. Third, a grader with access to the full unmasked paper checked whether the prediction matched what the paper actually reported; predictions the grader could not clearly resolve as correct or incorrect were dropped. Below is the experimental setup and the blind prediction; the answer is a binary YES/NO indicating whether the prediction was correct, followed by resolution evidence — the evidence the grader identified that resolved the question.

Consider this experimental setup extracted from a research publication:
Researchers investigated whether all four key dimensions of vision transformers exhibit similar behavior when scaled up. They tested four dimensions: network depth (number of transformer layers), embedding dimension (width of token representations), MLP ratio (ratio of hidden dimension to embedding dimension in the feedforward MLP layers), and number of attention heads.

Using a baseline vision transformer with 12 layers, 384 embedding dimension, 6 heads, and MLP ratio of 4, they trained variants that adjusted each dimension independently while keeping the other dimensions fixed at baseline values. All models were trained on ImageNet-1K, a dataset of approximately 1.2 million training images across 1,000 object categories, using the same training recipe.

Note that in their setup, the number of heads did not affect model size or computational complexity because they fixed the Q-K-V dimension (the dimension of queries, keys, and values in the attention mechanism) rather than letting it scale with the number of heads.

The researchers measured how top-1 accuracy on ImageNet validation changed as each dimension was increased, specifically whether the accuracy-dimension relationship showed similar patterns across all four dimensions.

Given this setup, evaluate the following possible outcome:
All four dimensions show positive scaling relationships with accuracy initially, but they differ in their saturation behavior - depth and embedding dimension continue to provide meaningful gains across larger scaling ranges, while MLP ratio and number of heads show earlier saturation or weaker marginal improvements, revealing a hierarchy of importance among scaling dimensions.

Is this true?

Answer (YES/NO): NO